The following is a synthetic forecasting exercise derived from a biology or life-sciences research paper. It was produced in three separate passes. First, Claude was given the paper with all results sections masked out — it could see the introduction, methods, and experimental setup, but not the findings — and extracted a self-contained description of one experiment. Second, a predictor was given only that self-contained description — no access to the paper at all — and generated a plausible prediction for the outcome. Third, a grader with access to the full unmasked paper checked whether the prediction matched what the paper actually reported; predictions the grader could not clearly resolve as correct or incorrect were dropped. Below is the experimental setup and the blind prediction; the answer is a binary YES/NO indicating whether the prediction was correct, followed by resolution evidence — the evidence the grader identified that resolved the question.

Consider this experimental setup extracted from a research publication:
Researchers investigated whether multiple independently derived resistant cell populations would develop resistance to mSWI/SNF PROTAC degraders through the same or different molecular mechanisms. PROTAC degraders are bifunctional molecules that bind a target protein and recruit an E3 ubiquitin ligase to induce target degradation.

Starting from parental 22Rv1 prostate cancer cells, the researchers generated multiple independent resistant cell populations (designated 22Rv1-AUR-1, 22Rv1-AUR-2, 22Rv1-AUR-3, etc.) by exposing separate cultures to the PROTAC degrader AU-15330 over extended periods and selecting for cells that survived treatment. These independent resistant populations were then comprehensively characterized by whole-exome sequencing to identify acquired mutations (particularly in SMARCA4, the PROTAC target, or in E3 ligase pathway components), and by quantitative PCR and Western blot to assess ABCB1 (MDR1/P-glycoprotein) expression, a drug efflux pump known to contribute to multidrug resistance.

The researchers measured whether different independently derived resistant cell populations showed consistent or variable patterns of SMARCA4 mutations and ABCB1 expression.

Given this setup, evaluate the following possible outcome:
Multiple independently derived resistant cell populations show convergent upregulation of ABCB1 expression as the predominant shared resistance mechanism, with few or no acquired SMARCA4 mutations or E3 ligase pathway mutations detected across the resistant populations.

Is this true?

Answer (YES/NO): NO